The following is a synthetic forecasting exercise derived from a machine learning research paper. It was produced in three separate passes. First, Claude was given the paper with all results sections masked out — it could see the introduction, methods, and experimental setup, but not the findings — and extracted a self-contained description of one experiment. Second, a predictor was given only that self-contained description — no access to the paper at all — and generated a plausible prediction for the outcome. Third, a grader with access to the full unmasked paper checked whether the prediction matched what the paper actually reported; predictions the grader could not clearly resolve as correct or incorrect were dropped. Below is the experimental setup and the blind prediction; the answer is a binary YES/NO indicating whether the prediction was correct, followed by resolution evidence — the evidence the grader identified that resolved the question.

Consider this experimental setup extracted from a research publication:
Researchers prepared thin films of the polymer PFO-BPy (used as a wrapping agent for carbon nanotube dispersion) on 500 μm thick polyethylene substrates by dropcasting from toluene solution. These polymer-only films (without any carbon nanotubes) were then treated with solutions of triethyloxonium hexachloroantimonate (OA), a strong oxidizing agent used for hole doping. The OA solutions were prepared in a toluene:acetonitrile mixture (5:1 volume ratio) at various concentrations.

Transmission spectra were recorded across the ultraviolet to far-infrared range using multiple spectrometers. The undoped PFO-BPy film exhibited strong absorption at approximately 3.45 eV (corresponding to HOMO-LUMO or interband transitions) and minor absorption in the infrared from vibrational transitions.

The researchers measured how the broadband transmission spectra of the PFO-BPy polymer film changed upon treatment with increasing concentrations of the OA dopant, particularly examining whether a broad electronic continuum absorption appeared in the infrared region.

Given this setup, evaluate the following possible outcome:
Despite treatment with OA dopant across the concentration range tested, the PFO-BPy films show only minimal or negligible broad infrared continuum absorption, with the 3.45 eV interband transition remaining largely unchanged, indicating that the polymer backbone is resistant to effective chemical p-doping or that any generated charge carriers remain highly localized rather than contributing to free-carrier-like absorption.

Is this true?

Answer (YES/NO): NO